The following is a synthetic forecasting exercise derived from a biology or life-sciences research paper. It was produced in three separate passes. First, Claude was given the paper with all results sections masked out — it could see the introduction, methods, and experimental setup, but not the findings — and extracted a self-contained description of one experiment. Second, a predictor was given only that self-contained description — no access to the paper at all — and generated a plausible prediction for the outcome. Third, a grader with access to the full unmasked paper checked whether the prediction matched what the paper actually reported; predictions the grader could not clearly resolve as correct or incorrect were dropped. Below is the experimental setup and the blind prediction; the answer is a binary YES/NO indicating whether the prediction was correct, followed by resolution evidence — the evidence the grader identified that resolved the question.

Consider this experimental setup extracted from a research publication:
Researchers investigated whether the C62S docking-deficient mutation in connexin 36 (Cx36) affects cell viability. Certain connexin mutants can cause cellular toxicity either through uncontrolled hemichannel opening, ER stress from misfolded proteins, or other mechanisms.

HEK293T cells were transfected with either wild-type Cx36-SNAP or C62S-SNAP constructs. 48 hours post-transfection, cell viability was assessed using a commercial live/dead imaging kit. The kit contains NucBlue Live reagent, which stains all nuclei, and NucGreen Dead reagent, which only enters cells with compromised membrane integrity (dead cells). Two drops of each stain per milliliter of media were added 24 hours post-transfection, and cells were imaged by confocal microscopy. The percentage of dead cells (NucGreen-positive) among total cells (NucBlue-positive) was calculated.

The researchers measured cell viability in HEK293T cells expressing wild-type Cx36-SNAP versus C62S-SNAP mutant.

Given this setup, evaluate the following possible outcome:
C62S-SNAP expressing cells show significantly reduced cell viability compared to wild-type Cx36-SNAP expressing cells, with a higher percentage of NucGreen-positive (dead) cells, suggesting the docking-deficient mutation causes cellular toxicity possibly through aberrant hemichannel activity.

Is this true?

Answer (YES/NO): NO